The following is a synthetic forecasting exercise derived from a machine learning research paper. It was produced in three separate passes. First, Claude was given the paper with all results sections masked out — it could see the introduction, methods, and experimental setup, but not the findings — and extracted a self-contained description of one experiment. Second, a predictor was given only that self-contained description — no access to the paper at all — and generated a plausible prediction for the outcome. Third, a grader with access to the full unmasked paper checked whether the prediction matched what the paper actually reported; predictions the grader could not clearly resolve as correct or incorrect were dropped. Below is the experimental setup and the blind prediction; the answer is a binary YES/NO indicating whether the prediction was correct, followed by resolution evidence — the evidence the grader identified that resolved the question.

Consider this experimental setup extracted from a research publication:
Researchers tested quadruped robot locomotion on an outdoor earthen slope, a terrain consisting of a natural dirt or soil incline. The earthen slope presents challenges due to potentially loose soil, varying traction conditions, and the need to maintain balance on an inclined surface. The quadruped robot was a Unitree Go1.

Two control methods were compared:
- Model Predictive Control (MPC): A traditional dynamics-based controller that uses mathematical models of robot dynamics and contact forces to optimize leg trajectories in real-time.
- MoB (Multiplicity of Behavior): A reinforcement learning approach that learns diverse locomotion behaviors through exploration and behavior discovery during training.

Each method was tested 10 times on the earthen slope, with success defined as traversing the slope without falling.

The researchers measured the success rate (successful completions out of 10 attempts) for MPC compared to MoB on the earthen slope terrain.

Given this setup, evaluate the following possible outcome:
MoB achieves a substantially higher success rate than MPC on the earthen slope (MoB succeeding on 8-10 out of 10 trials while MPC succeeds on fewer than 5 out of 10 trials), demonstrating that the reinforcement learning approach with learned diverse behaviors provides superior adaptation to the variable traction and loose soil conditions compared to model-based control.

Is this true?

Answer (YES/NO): NO